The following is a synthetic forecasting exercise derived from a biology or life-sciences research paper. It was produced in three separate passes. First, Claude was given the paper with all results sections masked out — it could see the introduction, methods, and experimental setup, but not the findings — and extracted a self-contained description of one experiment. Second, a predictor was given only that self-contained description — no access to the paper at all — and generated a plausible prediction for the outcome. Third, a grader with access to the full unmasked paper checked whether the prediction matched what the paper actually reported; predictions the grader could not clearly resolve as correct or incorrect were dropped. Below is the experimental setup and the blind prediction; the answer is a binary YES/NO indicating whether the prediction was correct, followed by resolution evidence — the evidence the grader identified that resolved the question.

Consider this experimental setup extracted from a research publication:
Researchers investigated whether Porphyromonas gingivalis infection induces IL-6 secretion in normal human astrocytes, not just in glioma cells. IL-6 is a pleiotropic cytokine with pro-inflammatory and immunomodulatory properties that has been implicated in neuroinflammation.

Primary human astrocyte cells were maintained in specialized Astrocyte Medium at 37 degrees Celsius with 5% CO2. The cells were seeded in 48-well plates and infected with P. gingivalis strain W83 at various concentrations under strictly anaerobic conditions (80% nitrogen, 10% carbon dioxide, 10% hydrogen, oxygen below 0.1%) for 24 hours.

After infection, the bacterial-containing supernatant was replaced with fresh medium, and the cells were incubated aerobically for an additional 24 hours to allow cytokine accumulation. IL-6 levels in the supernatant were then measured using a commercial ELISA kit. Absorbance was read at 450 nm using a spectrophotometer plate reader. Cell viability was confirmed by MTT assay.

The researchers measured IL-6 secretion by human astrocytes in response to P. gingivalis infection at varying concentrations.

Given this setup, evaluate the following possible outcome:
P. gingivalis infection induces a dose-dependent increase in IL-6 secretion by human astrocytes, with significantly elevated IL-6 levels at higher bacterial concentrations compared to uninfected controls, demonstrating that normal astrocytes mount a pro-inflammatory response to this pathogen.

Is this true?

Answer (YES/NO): NO